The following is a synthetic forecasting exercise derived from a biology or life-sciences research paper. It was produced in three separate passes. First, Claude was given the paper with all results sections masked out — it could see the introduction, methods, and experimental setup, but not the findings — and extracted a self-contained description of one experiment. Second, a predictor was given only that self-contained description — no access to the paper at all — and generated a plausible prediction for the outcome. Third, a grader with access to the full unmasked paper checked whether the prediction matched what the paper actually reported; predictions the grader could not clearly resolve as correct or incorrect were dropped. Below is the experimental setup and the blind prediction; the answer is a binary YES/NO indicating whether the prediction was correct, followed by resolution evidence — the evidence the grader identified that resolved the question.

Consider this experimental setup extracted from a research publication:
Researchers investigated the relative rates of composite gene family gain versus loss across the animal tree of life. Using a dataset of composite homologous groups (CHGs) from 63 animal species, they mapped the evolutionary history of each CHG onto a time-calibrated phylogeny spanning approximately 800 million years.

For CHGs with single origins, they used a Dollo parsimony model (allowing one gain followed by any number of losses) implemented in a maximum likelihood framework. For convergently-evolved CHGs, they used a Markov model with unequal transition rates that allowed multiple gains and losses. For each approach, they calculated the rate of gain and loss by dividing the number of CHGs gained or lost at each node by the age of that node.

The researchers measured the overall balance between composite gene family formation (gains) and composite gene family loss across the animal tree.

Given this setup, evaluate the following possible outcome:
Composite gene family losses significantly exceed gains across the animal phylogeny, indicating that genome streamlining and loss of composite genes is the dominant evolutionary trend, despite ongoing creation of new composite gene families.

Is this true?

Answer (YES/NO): NO